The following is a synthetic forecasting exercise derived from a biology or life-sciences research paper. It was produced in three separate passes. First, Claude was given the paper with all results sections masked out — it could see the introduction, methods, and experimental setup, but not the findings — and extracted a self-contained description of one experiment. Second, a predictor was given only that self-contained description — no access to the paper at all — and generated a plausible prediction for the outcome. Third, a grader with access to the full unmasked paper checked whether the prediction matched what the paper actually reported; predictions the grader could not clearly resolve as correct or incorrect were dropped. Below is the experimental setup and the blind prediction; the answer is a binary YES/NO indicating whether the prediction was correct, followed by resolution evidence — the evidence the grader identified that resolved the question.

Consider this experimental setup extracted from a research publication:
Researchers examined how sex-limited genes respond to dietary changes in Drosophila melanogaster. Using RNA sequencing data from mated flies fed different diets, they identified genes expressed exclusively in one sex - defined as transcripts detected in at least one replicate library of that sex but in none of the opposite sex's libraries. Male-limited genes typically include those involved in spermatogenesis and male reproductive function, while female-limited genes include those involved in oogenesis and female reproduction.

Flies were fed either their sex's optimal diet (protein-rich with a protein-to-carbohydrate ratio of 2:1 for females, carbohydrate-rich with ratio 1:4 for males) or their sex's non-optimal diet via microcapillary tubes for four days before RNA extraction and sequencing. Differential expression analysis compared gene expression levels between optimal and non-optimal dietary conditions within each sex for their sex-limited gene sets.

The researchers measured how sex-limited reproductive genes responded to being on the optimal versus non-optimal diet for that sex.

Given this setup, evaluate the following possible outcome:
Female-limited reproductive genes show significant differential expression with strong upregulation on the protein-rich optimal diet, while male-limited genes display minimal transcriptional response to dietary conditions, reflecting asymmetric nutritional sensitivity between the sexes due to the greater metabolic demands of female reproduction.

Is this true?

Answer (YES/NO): NO